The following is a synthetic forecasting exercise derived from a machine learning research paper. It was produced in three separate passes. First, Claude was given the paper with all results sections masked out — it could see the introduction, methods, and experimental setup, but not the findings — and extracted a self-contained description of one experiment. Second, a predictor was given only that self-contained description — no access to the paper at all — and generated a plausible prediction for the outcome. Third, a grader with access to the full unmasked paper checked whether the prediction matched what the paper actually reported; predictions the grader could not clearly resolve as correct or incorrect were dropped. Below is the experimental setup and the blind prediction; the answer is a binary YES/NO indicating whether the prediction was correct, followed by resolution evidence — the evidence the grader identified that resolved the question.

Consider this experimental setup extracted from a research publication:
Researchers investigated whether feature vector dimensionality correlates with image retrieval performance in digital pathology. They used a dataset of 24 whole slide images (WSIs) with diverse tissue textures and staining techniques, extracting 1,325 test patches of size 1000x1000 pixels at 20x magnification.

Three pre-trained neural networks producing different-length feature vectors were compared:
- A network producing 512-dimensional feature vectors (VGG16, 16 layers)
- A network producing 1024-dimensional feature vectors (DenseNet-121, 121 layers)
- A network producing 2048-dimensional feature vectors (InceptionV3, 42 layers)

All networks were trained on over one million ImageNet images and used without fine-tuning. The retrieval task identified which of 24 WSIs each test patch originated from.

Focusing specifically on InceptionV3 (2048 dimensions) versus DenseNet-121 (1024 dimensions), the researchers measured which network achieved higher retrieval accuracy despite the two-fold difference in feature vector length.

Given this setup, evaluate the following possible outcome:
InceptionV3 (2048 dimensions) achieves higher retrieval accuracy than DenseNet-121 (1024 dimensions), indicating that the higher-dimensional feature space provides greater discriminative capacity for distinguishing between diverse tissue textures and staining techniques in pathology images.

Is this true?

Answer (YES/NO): NO